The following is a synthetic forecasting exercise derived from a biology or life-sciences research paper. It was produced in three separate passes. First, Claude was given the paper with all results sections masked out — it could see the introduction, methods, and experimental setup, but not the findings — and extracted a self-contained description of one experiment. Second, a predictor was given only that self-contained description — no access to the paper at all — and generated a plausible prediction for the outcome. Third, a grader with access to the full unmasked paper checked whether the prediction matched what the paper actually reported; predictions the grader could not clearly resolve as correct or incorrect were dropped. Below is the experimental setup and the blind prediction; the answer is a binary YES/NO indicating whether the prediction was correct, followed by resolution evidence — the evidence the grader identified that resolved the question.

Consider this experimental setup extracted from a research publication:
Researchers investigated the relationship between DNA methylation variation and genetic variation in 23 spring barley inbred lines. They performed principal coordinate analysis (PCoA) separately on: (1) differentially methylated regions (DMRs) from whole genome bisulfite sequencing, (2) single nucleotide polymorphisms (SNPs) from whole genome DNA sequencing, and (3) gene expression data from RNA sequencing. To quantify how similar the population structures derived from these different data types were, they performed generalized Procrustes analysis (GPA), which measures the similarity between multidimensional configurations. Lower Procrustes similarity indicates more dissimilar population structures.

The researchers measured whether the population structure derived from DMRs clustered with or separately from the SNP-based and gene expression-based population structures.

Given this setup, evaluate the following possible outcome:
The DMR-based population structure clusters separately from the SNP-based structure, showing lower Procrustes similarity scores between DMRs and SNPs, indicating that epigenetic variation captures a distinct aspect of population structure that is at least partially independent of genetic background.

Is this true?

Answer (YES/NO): YES